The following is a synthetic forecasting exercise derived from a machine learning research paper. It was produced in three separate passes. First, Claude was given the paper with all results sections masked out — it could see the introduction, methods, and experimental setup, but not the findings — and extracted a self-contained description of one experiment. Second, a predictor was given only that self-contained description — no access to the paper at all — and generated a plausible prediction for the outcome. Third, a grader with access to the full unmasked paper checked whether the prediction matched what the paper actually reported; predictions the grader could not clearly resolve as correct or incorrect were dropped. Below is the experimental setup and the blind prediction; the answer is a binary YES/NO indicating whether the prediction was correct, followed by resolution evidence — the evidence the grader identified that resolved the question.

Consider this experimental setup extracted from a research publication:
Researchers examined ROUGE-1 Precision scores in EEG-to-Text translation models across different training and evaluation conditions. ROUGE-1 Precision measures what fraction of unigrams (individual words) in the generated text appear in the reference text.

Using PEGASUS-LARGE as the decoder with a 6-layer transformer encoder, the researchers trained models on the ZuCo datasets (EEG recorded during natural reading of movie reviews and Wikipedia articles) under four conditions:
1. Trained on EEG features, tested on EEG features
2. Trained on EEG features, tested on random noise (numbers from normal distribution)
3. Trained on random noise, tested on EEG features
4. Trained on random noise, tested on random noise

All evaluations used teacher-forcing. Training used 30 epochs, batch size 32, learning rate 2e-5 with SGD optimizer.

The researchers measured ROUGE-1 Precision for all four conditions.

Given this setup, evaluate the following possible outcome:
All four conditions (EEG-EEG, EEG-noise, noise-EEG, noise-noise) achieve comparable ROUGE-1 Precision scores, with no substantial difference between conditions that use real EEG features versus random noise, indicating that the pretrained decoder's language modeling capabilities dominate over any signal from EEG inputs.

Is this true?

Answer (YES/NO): YES